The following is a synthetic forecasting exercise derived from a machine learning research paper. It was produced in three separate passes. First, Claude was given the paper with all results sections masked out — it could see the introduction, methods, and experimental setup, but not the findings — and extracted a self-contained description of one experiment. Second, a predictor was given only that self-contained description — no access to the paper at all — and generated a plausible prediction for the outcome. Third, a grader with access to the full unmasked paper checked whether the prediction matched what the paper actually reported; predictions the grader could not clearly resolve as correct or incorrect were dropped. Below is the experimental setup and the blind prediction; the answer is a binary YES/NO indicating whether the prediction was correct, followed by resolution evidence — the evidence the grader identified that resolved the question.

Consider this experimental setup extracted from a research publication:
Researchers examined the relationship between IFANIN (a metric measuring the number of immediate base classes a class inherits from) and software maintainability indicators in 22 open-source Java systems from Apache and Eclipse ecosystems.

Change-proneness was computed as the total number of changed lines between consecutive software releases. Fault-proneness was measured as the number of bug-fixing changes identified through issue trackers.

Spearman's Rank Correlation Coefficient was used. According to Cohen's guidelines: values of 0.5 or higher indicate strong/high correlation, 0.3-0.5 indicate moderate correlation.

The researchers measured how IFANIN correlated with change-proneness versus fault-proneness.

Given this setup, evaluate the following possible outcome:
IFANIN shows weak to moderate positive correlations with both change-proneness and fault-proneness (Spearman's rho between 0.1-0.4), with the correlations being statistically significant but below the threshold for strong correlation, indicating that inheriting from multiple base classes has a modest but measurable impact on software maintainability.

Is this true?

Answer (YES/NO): NO